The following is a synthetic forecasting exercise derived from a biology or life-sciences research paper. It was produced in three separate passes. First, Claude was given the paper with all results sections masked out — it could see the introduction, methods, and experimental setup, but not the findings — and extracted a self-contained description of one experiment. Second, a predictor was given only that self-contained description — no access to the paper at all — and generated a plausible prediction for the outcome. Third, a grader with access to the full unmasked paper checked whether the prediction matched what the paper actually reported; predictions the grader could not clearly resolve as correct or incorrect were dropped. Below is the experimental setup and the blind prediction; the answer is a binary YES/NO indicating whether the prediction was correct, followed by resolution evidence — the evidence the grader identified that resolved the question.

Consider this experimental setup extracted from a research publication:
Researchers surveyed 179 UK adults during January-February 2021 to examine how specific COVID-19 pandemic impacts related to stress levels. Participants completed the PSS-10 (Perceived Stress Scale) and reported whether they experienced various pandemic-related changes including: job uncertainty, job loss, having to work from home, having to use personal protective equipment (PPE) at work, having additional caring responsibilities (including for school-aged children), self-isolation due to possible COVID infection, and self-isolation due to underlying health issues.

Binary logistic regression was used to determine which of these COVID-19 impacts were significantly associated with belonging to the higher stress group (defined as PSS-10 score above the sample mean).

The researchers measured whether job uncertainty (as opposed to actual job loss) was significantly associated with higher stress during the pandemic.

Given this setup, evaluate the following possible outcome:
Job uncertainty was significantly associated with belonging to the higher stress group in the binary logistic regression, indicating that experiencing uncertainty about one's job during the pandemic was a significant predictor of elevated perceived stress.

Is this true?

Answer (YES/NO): NO